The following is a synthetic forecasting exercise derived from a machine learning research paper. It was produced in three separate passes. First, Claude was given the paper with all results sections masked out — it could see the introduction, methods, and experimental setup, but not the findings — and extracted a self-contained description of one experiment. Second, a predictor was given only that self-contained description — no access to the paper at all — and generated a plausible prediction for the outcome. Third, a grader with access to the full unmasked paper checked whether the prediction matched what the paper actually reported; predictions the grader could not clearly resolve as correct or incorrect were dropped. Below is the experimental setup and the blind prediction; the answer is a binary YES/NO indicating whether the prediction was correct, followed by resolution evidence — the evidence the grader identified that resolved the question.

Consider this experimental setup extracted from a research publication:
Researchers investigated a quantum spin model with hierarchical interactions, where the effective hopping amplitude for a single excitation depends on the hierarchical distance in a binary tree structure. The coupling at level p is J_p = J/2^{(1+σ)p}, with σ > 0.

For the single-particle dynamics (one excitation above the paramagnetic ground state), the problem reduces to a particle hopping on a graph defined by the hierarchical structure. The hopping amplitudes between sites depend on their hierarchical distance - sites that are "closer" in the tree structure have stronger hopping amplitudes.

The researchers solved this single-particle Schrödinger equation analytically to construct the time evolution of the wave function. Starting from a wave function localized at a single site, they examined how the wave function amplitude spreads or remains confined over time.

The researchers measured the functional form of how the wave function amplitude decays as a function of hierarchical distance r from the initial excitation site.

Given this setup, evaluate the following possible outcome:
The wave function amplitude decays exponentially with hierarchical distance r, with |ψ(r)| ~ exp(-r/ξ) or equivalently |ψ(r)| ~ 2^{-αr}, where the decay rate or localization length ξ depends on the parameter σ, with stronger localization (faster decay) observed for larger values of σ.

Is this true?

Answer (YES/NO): NO